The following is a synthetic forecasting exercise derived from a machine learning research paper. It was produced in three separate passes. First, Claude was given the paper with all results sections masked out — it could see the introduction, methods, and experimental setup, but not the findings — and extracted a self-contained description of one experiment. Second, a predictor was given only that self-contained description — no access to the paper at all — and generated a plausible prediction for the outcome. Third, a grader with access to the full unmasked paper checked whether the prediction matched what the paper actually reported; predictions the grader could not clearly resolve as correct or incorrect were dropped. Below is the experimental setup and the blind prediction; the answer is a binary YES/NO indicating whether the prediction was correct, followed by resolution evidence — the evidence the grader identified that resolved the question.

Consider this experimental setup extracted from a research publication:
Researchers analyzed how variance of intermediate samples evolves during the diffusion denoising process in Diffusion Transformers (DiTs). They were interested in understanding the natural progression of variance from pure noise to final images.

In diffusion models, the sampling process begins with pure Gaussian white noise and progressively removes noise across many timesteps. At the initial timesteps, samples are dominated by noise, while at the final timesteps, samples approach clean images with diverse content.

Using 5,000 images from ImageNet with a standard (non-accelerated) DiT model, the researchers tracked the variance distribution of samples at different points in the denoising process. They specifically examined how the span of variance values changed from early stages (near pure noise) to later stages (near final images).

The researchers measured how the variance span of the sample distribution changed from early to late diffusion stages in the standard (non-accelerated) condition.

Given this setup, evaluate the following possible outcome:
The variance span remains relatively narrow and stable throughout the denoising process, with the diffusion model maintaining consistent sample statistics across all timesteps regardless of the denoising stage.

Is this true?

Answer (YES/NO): NO